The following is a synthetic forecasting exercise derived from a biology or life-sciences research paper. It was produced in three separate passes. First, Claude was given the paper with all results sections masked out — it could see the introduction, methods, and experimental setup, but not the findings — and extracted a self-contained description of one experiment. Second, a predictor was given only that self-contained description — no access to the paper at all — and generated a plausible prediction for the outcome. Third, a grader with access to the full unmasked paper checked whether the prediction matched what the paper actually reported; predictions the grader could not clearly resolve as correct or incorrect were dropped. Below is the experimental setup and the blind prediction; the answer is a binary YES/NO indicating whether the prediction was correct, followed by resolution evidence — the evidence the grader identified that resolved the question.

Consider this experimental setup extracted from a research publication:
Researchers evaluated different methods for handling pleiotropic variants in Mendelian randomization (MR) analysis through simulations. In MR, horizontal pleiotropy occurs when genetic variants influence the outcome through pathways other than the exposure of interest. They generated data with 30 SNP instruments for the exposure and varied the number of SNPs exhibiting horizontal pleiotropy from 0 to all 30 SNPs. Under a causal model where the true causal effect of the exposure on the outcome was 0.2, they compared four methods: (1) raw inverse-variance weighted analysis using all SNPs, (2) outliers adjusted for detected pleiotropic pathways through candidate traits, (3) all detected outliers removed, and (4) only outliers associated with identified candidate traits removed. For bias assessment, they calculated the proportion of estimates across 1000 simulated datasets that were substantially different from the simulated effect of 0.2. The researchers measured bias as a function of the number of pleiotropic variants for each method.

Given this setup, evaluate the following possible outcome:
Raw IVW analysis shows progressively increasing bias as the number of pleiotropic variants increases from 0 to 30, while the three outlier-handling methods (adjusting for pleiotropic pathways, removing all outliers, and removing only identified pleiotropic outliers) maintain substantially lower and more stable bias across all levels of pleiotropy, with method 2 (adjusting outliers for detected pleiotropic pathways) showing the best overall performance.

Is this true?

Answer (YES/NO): NO